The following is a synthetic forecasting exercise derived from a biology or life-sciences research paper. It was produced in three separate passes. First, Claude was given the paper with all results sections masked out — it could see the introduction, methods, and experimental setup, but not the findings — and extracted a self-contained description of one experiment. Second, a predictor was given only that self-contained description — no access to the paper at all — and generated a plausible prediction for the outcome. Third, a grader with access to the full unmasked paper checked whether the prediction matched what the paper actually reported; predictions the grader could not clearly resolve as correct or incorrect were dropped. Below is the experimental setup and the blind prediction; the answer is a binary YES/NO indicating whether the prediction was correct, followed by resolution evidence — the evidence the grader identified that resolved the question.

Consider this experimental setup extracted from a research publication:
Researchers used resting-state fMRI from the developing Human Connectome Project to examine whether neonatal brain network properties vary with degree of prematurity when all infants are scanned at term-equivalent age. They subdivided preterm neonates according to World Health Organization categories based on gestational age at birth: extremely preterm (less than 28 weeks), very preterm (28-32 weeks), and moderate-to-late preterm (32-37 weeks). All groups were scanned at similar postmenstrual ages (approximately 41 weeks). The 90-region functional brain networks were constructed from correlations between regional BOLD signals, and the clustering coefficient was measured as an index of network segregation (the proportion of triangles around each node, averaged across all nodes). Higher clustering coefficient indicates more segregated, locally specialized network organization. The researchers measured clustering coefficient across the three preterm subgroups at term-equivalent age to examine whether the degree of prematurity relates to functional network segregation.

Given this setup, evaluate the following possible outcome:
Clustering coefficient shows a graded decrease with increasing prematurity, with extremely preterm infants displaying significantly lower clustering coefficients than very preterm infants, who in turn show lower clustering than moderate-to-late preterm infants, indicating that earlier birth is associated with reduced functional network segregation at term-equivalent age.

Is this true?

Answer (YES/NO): NO